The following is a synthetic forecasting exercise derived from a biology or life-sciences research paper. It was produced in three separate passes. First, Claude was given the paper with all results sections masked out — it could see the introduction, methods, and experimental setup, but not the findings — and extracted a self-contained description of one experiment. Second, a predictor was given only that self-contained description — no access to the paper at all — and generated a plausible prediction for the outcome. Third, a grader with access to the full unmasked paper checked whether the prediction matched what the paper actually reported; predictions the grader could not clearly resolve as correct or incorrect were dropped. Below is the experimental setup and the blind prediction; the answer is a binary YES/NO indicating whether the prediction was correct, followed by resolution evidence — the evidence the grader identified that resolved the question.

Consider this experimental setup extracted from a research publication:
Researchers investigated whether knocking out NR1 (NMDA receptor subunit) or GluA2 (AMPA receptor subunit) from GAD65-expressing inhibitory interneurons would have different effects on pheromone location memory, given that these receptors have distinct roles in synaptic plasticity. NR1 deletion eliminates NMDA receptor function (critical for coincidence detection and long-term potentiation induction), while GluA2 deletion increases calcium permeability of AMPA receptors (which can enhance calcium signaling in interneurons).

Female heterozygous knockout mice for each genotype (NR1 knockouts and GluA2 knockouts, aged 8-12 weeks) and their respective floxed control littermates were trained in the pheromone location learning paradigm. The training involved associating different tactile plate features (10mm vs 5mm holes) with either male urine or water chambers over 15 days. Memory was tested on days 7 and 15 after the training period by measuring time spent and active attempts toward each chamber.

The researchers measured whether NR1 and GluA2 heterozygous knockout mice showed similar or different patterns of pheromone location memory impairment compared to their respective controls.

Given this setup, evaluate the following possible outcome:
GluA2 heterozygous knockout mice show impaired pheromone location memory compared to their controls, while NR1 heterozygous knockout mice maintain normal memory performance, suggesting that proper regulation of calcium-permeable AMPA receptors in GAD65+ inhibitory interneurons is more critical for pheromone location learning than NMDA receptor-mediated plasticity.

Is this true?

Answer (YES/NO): NO